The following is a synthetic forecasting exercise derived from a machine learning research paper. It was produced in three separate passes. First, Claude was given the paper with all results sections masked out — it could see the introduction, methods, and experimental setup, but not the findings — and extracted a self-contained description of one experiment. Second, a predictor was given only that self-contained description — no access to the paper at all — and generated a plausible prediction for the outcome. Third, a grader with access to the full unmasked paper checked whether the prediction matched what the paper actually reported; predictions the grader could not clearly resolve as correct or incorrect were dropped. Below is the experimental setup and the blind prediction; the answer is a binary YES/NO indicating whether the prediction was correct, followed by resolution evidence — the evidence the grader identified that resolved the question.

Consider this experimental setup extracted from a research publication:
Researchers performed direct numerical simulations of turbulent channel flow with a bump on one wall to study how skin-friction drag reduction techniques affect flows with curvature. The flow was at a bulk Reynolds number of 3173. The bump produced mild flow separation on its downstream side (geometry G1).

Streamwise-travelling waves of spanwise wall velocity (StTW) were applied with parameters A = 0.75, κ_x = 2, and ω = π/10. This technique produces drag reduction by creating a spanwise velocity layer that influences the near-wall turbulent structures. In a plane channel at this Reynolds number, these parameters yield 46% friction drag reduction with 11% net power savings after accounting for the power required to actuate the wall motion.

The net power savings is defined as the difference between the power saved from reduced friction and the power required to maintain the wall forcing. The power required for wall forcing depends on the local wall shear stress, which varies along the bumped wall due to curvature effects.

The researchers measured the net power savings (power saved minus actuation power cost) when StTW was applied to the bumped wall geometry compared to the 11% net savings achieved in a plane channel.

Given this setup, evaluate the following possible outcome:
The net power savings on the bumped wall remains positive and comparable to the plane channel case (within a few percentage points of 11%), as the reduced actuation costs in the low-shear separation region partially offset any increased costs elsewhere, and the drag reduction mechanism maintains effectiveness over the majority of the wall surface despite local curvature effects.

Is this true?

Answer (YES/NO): NO